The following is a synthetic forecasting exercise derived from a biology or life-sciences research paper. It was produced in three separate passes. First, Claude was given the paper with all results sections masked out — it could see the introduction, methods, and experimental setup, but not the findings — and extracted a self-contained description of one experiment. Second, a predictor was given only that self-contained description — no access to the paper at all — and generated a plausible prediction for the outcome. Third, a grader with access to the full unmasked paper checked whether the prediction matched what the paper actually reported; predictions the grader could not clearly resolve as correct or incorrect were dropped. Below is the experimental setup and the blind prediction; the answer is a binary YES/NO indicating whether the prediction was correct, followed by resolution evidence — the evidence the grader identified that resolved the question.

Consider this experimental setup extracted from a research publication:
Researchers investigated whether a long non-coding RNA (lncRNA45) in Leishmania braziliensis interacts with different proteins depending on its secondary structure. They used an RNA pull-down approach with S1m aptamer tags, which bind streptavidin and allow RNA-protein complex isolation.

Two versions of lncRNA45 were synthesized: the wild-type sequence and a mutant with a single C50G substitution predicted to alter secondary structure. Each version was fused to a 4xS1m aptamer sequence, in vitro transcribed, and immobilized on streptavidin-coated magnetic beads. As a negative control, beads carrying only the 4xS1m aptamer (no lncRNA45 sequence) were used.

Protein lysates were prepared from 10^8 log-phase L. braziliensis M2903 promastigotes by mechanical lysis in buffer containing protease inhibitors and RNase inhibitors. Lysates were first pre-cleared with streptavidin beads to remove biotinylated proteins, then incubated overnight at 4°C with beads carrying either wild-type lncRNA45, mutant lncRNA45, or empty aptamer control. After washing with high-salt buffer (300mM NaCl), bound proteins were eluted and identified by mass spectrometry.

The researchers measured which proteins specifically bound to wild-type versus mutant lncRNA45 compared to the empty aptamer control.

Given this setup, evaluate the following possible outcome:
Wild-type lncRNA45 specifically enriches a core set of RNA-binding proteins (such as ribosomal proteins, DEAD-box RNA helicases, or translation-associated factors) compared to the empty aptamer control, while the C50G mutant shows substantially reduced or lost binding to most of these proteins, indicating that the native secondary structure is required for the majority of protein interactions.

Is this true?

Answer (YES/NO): NO